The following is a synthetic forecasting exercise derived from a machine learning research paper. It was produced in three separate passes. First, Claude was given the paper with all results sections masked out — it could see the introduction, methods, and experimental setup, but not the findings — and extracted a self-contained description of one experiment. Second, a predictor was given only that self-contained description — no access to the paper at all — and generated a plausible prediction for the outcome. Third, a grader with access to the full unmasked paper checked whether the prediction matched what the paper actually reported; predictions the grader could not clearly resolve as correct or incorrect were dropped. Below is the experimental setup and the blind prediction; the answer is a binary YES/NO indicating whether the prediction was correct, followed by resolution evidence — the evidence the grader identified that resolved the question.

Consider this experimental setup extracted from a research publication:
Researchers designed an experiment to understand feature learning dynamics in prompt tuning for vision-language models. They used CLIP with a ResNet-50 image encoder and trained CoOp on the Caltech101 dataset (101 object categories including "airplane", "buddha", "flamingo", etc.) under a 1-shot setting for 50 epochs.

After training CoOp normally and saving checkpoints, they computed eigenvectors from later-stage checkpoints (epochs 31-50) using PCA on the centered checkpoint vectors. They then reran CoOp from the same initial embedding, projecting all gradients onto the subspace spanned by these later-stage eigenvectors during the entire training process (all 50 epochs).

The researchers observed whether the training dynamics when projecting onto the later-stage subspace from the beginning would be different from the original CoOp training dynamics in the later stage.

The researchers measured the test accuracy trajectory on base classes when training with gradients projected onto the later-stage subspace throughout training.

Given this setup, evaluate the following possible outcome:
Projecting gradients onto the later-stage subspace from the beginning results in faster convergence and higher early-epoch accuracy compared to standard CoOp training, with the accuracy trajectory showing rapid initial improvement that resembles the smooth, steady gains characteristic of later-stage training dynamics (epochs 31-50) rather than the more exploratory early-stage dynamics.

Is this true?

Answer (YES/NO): NO